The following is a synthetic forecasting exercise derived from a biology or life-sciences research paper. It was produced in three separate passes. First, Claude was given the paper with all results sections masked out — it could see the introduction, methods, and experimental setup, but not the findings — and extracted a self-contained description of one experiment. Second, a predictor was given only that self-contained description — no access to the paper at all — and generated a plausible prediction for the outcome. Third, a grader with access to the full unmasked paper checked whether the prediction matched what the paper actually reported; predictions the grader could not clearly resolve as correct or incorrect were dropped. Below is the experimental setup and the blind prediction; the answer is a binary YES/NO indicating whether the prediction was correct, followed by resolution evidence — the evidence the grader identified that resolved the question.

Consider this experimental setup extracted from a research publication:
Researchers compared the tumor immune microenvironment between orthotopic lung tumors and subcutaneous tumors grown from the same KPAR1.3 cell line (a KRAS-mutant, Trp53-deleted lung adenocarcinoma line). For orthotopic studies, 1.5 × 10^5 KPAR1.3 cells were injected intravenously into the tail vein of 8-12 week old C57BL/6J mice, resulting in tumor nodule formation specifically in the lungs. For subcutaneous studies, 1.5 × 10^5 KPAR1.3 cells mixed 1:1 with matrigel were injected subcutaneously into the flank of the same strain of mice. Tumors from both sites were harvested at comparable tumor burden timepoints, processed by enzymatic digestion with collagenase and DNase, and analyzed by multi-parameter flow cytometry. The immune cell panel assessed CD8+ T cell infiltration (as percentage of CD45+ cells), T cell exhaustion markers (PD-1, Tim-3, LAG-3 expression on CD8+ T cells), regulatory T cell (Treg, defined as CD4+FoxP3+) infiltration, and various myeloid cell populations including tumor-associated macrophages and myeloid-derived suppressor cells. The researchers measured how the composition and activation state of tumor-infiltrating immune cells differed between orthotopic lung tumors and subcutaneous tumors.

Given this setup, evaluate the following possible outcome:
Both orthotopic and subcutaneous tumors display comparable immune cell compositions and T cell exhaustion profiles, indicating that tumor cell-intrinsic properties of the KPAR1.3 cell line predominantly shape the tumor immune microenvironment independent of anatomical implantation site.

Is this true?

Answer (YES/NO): NO